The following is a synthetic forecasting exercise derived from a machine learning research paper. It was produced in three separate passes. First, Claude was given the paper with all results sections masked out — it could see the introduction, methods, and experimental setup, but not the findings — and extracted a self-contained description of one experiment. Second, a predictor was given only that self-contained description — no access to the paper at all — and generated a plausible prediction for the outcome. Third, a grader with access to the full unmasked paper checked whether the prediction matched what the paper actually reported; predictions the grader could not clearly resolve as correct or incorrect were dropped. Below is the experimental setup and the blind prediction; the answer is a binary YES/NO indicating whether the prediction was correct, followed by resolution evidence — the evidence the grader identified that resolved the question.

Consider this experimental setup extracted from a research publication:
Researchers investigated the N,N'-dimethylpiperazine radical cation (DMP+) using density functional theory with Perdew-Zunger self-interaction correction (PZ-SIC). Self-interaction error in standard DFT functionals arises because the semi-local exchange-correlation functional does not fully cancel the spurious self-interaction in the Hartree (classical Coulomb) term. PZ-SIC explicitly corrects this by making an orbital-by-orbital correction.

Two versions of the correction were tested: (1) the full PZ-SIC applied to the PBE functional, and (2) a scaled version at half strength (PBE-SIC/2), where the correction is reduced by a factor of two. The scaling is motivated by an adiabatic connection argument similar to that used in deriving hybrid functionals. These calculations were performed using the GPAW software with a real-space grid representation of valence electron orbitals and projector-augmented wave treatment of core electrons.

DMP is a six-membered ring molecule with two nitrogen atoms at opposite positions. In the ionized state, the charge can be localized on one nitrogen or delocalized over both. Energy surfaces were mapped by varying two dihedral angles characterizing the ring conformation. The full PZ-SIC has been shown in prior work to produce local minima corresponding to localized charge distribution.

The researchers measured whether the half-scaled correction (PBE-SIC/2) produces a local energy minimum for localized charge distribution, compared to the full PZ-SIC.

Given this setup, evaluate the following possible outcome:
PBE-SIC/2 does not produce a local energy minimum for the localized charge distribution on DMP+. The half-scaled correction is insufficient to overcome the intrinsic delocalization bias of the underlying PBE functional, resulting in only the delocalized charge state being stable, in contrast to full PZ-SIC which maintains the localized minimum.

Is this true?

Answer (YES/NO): YES